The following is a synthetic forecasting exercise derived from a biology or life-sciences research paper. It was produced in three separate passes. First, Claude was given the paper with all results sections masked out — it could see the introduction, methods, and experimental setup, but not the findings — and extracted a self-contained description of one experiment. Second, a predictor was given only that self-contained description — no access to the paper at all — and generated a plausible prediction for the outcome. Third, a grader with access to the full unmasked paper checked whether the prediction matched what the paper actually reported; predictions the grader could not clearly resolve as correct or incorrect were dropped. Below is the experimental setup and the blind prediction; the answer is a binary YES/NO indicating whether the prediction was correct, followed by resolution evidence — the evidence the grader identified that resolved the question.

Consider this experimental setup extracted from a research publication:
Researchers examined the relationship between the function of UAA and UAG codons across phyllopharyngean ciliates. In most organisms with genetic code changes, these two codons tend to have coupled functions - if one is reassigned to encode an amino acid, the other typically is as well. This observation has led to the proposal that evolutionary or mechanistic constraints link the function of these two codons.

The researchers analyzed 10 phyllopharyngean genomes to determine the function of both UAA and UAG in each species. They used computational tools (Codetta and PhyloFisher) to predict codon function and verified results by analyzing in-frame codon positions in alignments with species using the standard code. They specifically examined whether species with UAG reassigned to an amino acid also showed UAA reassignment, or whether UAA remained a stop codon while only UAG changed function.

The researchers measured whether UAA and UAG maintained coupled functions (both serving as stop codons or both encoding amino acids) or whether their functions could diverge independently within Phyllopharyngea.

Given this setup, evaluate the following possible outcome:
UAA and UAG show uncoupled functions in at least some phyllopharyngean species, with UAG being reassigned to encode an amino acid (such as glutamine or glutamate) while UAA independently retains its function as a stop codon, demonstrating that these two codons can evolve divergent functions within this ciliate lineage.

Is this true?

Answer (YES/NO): YES